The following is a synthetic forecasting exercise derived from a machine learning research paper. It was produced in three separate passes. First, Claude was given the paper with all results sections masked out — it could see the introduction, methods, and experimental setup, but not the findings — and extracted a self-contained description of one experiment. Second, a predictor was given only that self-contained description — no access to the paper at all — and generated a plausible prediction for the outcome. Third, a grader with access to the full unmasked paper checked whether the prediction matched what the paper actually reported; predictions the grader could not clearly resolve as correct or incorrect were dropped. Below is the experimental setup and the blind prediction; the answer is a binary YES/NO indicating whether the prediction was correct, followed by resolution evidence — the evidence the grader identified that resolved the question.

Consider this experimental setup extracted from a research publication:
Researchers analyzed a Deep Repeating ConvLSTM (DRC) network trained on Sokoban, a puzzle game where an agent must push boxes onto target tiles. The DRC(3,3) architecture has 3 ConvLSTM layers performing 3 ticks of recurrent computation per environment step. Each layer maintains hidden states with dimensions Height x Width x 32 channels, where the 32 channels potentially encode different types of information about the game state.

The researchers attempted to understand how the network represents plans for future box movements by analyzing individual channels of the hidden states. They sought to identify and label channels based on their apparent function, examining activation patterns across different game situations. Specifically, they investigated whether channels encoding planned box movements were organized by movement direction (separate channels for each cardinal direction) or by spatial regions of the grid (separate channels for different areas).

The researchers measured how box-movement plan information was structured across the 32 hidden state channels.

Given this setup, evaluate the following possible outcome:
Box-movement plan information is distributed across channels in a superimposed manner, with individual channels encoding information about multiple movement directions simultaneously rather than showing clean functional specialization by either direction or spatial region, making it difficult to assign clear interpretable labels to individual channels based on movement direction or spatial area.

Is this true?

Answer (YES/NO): NO